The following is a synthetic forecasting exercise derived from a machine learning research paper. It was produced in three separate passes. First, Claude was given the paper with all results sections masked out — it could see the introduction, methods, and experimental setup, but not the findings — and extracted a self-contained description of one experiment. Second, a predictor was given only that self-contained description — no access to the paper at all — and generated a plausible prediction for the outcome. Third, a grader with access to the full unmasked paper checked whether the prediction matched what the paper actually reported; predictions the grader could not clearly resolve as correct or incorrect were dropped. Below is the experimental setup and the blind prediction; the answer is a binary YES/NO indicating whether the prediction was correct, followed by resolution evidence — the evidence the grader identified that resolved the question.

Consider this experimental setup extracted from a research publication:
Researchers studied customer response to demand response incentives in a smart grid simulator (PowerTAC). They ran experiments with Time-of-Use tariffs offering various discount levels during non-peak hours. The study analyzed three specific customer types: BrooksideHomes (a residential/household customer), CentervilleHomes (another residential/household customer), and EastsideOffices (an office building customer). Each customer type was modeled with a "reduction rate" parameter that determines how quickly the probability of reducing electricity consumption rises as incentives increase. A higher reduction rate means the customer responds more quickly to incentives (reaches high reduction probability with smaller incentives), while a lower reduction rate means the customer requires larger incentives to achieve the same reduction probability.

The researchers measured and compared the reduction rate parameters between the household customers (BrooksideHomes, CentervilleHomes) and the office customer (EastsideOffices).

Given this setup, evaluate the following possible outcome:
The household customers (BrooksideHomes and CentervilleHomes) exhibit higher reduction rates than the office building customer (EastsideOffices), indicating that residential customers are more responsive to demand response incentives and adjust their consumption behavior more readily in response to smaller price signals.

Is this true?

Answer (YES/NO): YES